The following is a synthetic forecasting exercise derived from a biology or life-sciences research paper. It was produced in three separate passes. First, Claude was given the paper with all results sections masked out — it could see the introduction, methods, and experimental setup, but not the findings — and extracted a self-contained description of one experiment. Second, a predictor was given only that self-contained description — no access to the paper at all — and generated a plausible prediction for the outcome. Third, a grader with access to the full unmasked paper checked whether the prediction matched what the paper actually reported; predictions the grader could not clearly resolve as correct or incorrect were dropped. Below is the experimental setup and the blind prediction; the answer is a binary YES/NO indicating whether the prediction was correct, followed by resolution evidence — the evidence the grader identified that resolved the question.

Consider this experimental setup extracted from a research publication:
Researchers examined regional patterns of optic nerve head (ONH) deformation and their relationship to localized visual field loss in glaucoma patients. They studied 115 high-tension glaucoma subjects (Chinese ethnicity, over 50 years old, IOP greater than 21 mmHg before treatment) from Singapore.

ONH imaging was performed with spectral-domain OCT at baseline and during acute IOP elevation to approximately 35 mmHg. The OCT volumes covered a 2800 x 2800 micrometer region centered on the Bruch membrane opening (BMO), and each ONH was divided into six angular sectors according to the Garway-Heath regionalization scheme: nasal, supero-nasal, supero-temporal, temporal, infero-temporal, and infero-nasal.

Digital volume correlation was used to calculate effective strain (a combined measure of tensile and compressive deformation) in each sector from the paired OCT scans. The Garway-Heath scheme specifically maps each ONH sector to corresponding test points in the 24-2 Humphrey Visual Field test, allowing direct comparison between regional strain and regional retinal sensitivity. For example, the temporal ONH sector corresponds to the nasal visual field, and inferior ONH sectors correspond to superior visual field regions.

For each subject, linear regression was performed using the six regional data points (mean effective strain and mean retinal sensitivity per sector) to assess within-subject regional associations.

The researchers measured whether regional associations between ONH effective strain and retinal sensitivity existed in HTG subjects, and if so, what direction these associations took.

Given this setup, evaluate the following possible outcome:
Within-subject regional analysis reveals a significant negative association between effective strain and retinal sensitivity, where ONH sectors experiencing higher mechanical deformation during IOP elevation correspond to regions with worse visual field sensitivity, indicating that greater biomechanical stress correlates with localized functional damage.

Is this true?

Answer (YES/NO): YES